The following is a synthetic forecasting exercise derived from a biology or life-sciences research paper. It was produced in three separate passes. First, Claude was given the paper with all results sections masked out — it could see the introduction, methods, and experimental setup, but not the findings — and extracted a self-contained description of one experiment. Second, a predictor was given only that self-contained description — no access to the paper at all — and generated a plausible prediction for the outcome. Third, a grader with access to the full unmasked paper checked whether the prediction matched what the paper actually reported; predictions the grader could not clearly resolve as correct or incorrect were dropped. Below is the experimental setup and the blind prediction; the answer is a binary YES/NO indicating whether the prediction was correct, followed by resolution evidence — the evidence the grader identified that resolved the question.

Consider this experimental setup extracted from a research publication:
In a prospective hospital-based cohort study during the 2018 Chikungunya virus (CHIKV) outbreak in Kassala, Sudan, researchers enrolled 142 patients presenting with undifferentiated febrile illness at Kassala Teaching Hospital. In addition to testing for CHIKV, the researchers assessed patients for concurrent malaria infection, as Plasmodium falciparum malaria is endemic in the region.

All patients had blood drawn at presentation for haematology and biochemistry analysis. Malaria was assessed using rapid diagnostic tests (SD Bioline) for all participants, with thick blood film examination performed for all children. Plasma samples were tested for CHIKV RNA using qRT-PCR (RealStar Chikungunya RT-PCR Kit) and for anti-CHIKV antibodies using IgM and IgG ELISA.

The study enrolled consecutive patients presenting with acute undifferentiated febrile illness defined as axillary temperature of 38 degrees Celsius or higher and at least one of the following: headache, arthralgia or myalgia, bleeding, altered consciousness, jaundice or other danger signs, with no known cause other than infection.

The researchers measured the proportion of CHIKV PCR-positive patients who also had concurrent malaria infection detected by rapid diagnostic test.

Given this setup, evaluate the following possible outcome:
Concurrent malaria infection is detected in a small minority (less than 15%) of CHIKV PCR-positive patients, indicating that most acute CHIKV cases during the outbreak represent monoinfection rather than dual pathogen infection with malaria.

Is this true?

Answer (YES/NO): NO